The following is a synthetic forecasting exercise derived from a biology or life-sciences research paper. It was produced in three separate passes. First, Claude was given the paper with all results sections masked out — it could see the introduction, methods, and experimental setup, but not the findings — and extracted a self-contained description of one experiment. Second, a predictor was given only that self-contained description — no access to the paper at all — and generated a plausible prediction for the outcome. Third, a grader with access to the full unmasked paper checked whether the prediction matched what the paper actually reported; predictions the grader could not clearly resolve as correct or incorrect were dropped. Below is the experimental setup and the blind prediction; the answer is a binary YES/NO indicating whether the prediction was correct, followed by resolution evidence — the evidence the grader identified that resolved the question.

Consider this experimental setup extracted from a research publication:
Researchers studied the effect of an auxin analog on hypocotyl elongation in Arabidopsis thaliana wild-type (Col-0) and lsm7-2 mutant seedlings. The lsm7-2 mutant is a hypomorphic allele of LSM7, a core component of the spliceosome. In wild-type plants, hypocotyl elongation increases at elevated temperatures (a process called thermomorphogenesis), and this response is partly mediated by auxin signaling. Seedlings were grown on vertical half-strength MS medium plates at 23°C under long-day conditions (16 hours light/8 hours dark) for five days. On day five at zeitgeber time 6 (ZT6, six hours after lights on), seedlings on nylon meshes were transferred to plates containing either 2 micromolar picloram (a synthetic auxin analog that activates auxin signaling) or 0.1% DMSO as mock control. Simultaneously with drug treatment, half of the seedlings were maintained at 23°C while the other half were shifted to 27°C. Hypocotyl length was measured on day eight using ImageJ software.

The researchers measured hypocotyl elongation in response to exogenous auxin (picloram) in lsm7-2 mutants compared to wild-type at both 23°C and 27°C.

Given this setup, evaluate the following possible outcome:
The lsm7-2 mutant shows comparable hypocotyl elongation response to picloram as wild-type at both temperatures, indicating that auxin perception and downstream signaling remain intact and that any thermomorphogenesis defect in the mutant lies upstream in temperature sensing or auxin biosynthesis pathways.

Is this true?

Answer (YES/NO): NO